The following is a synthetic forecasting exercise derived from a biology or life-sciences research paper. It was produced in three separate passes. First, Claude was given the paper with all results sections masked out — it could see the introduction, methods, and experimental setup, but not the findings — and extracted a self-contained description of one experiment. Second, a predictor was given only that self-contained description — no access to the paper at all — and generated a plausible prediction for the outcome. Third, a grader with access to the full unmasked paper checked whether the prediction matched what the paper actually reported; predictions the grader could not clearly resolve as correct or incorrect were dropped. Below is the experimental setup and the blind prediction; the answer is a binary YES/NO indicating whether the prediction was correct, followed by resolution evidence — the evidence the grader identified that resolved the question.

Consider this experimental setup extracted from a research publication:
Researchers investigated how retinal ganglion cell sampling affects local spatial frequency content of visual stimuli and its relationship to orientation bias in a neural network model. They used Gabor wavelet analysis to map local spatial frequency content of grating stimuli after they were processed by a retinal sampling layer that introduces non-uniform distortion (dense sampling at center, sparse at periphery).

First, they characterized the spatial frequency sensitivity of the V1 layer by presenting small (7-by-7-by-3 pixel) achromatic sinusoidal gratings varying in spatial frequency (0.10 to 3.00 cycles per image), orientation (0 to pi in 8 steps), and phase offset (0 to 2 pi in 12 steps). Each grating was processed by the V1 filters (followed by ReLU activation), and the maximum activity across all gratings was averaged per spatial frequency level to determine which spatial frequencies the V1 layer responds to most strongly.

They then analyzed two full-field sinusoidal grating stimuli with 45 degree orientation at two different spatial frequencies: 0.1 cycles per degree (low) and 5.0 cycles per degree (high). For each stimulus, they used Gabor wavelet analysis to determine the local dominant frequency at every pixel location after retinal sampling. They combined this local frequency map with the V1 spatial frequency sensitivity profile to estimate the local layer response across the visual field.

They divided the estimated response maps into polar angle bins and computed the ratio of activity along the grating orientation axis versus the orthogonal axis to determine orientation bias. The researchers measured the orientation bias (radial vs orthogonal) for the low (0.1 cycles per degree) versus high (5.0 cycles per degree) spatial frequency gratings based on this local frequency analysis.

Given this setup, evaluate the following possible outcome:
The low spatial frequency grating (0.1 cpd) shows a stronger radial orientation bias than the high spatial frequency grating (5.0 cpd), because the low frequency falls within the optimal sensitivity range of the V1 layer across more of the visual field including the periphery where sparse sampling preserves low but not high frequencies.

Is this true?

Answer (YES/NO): NO